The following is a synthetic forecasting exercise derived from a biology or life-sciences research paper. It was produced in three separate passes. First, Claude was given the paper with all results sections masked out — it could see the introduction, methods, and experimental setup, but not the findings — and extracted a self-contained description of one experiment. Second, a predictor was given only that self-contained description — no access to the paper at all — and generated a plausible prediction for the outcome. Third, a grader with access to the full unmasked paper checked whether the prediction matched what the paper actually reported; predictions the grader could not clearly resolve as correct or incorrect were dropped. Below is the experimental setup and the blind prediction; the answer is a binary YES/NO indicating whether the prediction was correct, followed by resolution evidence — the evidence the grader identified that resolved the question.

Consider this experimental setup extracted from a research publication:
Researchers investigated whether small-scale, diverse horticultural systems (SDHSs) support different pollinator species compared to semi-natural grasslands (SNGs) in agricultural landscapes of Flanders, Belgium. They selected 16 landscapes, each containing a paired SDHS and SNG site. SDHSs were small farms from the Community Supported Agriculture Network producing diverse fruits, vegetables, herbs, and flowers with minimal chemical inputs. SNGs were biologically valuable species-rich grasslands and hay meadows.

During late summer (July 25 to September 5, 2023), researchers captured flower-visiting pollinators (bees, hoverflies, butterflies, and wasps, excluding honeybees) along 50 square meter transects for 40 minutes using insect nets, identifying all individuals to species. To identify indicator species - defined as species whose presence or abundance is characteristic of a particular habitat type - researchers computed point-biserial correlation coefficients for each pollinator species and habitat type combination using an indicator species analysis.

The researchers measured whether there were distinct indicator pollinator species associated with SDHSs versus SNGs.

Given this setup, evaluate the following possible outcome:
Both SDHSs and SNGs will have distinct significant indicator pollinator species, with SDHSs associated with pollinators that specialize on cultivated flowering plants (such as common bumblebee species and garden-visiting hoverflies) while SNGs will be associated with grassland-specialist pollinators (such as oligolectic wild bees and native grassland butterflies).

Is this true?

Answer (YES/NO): NO